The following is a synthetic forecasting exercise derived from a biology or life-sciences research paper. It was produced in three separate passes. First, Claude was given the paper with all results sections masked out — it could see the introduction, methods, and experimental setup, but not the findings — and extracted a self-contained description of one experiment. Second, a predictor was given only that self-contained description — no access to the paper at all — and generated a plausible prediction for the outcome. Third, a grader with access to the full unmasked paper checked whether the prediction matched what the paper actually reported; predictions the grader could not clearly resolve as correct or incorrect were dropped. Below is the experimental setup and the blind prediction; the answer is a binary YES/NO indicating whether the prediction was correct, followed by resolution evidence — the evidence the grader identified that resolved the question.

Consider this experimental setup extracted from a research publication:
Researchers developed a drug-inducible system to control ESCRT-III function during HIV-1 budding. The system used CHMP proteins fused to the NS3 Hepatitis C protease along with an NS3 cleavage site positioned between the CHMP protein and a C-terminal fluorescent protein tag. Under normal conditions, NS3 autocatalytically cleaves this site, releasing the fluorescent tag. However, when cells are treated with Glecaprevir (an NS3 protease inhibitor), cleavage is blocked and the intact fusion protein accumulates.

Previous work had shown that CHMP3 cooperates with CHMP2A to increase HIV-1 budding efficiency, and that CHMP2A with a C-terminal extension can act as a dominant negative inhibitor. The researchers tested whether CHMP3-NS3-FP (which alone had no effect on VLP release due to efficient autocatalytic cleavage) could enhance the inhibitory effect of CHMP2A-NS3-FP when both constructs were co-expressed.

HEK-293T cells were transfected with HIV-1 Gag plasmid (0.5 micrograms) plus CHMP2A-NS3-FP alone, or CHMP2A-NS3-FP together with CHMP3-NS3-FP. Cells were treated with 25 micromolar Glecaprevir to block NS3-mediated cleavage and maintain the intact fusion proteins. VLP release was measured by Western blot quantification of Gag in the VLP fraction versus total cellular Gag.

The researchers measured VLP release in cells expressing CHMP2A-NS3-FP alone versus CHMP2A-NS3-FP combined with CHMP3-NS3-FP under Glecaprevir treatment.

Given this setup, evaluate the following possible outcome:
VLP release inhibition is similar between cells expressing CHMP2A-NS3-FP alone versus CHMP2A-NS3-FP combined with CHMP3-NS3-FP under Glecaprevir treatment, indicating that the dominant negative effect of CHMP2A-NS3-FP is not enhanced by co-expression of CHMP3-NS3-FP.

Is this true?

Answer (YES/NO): NO